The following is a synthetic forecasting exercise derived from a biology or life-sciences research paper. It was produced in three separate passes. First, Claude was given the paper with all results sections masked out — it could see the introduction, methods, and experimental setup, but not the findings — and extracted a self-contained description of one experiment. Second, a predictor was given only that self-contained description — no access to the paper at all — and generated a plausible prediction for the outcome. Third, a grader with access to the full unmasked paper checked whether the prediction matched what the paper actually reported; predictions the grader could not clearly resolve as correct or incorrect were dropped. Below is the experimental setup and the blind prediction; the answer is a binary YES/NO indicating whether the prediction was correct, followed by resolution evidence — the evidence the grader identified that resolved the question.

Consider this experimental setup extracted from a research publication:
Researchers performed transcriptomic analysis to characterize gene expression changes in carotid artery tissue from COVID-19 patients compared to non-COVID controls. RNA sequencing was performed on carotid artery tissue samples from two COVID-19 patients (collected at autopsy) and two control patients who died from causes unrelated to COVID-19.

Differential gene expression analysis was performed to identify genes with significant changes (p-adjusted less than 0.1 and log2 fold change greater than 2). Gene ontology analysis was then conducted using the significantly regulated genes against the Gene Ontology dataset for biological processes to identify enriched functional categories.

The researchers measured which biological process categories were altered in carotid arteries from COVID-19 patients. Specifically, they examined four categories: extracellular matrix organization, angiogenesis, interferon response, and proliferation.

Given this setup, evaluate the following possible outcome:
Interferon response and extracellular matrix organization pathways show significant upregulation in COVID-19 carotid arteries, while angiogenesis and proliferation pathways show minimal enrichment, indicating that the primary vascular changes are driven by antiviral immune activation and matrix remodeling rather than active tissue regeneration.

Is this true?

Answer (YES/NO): NO